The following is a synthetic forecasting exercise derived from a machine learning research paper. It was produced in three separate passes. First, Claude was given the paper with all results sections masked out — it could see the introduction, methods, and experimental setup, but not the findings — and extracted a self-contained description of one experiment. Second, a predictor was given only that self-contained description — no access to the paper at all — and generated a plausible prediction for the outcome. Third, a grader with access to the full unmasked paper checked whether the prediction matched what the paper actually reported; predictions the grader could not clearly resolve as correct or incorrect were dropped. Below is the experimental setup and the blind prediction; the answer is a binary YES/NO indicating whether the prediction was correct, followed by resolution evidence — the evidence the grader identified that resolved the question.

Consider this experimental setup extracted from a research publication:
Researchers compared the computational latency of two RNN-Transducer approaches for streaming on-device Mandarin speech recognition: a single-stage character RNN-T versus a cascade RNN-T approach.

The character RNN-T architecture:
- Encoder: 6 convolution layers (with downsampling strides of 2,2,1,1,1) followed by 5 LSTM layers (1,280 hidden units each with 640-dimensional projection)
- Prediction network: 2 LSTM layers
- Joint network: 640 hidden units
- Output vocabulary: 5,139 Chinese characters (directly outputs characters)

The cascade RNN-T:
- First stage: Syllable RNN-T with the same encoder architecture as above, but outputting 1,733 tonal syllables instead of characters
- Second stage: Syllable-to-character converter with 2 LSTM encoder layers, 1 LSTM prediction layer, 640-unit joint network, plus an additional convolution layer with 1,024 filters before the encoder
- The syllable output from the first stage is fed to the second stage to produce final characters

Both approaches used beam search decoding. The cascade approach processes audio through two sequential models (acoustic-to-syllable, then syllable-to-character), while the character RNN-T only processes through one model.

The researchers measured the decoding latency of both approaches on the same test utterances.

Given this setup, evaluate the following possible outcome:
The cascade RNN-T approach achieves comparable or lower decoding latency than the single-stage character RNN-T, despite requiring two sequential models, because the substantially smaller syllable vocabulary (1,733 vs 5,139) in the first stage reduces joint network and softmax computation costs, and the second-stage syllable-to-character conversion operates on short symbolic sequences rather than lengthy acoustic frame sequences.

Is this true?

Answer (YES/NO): YES